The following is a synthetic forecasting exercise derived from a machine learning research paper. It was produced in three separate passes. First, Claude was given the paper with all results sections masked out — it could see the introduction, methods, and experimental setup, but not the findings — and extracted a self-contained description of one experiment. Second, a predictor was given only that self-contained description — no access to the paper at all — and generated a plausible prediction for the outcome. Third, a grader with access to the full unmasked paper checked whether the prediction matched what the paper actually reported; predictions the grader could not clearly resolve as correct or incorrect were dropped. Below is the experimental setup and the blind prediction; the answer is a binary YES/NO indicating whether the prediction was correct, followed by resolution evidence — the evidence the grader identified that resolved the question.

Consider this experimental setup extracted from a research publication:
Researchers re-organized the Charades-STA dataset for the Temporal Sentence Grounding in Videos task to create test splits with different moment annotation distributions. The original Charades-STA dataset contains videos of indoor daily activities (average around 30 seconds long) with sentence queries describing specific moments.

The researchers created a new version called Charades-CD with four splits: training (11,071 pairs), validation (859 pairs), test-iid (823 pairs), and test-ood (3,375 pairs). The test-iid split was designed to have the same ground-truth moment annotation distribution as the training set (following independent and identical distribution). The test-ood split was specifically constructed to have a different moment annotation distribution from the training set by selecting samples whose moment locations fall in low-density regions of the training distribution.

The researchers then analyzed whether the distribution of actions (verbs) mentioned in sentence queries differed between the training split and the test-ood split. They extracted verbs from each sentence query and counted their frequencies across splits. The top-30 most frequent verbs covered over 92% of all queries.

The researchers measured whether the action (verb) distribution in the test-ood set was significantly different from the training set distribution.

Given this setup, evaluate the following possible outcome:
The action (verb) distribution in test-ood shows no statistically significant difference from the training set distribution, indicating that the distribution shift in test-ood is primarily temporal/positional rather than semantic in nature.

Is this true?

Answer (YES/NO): YES